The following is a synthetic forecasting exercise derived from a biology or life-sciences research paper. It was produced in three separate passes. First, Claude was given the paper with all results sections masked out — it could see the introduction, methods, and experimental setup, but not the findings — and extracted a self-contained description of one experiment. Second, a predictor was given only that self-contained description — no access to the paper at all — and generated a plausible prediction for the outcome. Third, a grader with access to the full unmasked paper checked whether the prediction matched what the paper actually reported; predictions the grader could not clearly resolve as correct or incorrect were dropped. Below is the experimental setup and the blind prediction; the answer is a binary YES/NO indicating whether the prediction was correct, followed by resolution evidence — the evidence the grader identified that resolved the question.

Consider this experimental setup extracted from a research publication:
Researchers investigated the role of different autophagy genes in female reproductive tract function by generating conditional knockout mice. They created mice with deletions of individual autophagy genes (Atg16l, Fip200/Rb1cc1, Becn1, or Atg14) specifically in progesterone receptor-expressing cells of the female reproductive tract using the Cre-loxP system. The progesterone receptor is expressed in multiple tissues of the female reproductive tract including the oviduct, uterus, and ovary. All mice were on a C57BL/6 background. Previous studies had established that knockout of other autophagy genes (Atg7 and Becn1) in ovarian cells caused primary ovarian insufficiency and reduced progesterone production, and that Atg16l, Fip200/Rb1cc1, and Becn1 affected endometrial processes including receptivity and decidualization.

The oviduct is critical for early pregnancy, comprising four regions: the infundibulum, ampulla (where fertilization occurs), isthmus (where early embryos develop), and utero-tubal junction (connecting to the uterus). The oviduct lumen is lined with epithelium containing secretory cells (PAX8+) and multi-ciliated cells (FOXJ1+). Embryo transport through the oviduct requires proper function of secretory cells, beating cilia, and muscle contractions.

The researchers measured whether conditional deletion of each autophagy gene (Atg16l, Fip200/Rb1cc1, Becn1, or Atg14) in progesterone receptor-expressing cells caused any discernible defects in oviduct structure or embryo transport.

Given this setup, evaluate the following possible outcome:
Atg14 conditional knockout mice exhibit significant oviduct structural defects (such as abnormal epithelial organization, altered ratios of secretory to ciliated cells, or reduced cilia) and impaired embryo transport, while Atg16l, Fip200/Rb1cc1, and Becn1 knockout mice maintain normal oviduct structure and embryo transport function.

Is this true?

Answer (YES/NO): YES